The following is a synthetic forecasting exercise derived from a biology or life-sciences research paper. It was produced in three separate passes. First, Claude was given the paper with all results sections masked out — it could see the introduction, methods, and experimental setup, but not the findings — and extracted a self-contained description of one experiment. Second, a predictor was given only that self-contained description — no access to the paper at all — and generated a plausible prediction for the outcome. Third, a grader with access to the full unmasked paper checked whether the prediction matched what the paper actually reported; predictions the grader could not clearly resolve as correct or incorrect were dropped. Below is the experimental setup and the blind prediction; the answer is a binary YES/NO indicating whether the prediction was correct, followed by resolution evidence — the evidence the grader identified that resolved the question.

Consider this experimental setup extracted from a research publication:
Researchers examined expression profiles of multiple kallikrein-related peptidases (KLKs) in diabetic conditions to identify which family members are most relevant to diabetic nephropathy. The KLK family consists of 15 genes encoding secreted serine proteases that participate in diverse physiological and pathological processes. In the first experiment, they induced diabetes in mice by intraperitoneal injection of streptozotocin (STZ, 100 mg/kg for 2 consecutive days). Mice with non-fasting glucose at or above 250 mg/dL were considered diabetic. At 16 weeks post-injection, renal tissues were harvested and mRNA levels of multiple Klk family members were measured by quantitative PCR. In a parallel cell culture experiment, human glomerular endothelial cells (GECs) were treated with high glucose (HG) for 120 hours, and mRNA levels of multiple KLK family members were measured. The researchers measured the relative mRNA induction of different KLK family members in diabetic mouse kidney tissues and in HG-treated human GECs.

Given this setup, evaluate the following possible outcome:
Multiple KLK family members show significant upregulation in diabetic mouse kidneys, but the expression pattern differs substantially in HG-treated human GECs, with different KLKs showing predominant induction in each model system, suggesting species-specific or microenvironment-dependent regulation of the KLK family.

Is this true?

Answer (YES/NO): NO